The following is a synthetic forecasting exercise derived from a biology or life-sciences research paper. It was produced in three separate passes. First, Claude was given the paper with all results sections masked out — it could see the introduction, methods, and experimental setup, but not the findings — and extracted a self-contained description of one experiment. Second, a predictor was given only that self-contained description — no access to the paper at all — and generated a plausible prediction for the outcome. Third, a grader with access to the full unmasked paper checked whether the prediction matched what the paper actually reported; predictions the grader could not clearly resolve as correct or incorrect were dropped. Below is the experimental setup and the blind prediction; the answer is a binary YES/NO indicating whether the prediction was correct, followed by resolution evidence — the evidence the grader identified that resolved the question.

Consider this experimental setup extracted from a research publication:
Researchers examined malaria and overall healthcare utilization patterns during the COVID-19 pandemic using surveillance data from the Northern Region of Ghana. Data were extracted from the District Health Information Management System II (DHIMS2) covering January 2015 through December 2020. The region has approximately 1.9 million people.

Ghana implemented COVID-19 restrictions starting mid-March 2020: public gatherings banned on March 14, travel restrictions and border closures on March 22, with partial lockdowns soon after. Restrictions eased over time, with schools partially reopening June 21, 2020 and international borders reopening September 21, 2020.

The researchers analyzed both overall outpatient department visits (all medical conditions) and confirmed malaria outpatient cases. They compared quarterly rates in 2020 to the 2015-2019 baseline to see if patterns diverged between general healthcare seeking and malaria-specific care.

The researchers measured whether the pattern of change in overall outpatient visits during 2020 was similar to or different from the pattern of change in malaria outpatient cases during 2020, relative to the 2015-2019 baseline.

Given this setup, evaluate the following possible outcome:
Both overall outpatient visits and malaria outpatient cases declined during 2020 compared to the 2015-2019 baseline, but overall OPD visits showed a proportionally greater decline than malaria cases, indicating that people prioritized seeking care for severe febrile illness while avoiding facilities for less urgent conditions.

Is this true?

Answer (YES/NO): YES